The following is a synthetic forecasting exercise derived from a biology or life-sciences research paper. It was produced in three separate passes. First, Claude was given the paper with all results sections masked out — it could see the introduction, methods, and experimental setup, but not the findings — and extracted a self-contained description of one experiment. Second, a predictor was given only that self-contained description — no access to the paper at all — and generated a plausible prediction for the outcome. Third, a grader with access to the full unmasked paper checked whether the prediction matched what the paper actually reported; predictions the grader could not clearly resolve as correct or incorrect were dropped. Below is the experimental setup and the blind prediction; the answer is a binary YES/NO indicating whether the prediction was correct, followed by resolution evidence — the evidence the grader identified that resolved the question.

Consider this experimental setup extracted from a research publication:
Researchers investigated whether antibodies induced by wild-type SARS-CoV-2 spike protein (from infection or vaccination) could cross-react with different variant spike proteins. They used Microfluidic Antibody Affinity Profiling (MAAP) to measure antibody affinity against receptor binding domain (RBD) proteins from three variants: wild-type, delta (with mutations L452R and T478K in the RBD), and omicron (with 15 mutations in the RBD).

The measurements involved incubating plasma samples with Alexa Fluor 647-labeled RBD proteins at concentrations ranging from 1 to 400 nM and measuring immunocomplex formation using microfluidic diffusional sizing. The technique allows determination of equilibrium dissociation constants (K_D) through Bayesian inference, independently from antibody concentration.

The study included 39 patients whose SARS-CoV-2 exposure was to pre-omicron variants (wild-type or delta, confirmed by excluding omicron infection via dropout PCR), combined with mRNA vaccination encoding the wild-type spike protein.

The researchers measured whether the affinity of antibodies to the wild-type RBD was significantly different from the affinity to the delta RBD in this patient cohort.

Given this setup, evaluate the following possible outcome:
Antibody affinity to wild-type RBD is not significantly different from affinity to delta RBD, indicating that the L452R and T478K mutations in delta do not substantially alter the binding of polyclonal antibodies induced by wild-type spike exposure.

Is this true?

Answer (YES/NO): YES